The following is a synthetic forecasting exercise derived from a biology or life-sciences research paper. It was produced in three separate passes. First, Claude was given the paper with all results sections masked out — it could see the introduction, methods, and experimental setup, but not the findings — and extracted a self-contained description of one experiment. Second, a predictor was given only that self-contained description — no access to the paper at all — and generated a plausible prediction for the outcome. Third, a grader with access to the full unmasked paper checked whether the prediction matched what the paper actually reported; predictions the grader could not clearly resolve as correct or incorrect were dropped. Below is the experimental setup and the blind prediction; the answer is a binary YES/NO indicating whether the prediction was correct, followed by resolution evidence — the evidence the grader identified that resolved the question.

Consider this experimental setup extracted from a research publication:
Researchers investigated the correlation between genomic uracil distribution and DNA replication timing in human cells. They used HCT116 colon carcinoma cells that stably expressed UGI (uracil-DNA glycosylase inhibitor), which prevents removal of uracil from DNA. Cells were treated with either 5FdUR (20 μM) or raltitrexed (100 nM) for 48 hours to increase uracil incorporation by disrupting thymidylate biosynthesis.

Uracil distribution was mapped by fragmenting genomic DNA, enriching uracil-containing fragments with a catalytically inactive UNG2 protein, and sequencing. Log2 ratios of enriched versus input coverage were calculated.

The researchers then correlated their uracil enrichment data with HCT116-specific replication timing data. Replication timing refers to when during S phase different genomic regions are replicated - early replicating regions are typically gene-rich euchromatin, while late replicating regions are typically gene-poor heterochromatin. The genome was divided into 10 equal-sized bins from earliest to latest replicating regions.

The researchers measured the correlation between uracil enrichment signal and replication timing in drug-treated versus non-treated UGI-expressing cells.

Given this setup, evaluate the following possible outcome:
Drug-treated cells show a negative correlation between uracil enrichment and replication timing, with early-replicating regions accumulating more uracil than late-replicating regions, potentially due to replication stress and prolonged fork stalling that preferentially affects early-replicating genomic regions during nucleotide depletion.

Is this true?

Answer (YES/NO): YES